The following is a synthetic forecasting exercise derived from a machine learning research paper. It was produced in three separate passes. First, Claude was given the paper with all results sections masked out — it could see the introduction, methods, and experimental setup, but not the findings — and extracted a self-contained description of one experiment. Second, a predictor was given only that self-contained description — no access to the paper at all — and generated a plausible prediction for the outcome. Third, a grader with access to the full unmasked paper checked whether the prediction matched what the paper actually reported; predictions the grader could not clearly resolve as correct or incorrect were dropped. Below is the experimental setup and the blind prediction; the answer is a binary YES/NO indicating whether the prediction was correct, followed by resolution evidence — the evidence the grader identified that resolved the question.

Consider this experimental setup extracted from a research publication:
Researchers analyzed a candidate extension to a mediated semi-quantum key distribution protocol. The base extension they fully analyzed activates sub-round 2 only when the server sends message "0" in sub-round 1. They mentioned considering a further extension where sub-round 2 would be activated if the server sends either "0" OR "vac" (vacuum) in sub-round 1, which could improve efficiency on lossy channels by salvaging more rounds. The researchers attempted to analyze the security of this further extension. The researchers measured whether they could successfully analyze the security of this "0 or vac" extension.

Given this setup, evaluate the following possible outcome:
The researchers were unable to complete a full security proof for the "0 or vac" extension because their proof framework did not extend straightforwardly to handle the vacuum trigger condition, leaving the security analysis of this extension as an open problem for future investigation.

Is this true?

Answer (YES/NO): YES